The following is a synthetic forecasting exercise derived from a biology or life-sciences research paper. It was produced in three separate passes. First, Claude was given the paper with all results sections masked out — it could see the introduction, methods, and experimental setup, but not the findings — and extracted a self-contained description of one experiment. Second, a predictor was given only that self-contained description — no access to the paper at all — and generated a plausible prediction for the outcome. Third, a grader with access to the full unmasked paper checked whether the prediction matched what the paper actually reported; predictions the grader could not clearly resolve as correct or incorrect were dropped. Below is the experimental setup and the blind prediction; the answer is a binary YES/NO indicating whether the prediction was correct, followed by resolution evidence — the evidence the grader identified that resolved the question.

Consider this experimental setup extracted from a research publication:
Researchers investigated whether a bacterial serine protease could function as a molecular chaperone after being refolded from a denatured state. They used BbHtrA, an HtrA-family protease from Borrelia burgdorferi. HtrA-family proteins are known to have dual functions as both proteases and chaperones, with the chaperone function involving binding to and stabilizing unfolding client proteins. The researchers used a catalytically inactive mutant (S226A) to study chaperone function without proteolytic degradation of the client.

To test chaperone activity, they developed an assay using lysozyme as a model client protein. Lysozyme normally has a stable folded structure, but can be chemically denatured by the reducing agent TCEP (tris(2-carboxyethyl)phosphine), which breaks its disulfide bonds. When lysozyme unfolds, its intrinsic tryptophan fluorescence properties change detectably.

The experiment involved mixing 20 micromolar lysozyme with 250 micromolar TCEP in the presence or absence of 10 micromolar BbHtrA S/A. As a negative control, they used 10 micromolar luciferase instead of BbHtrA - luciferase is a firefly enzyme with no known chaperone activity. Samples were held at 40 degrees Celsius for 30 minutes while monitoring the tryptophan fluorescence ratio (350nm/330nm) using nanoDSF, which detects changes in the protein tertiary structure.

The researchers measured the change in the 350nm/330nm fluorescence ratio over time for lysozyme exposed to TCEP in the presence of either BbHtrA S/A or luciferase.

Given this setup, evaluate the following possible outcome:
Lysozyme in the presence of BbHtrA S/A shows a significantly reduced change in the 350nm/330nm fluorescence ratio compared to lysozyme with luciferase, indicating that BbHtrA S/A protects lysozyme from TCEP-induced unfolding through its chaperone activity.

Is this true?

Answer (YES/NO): YES